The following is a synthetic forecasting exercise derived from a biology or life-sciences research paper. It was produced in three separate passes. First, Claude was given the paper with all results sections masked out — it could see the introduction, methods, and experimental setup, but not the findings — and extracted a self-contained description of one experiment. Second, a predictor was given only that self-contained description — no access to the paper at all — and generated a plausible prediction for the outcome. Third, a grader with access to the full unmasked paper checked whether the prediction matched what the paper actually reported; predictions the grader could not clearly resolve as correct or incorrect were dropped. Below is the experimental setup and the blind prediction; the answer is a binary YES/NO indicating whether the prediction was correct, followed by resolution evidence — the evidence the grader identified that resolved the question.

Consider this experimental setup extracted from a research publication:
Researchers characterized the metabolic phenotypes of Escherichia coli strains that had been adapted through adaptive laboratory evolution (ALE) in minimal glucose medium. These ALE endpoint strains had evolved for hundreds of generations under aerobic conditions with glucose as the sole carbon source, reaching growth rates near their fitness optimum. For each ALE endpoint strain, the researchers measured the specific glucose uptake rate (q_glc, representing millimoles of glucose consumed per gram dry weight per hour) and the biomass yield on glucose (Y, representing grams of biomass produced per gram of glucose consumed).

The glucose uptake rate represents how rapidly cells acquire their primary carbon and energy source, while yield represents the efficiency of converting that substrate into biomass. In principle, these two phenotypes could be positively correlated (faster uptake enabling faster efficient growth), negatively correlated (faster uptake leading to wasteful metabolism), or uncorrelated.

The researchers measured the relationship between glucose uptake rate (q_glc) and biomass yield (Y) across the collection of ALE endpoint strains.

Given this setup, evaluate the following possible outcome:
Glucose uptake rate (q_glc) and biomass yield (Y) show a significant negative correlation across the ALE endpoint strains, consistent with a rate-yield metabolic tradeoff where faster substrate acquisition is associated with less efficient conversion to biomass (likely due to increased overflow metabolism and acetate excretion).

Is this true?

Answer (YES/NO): YES